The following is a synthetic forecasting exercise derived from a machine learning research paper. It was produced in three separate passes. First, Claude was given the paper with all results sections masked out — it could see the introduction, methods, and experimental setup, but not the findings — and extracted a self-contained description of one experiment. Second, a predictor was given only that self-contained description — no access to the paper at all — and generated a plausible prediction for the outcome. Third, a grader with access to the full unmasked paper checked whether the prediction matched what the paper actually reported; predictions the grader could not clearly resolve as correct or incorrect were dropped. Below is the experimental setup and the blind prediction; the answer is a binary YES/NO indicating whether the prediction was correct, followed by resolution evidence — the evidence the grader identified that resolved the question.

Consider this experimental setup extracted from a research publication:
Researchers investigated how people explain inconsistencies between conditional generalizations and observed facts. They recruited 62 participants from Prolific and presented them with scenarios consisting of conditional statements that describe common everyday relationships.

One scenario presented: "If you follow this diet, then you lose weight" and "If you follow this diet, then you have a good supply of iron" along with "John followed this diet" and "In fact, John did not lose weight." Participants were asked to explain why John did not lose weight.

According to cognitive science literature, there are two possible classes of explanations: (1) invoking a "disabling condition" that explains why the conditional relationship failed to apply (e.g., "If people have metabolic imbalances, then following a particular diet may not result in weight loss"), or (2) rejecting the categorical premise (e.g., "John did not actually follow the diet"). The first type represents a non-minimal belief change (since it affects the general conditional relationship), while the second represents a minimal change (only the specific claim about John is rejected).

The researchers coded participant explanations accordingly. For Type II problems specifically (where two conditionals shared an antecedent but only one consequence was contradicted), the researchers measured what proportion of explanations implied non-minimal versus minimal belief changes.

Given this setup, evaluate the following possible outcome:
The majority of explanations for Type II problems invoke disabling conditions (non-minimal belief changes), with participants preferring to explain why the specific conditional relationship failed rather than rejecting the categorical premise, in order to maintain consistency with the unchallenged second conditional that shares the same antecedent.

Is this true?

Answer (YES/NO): YES